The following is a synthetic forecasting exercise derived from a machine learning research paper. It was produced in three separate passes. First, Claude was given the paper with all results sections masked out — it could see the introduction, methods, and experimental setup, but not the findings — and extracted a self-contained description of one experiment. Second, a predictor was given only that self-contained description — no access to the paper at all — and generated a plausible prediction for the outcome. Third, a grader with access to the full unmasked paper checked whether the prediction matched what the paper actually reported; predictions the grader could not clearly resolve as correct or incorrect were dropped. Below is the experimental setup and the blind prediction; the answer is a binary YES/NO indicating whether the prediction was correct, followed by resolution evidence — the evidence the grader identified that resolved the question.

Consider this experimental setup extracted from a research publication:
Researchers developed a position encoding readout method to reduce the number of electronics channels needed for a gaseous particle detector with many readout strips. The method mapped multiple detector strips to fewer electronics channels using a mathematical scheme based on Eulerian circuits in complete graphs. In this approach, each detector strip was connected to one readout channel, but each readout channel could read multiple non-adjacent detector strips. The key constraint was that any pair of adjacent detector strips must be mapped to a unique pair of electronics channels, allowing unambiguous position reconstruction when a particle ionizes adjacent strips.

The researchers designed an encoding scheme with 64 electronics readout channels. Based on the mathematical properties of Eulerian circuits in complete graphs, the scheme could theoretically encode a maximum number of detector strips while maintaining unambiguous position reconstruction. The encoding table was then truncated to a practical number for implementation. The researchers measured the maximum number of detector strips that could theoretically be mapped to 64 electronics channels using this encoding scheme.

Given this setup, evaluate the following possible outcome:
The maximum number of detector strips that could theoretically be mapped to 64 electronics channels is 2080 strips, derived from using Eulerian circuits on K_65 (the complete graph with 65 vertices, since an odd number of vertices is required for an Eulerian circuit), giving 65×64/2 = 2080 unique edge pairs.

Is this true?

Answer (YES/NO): NO